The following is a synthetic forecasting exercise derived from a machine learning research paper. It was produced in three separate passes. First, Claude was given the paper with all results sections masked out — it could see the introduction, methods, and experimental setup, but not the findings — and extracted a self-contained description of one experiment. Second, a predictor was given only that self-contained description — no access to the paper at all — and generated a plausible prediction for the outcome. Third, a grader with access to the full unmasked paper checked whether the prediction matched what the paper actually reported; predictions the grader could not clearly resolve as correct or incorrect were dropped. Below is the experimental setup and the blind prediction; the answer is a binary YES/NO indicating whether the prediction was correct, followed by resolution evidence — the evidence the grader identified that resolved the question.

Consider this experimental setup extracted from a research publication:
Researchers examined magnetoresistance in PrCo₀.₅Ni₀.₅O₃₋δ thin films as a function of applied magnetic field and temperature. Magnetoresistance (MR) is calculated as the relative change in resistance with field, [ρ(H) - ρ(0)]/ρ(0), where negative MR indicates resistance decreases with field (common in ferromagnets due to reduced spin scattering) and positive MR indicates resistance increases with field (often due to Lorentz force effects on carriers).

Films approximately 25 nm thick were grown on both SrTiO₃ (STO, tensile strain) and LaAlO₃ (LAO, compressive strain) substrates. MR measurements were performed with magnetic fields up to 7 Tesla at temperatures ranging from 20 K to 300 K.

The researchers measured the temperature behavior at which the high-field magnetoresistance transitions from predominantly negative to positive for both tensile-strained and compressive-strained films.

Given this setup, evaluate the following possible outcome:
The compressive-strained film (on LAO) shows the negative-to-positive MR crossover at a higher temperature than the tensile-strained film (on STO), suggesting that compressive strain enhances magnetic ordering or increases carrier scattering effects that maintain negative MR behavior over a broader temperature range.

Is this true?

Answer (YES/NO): YES